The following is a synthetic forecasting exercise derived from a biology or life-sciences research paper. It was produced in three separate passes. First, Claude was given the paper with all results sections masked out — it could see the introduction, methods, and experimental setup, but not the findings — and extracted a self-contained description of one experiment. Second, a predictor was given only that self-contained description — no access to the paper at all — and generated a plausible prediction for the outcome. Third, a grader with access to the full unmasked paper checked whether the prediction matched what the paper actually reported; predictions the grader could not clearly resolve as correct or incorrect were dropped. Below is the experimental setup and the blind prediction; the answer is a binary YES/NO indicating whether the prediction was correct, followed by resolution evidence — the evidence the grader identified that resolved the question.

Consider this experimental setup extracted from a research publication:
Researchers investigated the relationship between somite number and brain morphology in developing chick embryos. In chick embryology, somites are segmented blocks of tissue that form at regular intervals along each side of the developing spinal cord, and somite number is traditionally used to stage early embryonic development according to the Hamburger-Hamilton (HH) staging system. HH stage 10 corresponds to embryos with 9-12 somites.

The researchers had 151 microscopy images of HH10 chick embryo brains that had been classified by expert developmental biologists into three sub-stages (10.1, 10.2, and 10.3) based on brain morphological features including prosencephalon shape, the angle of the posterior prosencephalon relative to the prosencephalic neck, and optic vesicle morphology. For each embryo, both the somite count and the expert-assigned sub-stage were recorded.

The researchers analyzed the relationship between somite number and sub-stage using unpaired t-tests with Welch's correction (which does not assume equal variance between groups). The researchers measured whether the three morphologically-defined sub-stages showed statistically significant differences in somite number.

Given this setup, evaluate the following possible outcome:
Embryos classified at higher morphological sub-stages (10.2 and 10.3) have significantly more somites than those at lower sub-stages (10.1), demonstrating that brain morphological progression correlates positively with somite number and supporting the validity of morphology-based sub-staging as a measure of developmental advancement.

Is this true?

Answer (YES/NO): NO